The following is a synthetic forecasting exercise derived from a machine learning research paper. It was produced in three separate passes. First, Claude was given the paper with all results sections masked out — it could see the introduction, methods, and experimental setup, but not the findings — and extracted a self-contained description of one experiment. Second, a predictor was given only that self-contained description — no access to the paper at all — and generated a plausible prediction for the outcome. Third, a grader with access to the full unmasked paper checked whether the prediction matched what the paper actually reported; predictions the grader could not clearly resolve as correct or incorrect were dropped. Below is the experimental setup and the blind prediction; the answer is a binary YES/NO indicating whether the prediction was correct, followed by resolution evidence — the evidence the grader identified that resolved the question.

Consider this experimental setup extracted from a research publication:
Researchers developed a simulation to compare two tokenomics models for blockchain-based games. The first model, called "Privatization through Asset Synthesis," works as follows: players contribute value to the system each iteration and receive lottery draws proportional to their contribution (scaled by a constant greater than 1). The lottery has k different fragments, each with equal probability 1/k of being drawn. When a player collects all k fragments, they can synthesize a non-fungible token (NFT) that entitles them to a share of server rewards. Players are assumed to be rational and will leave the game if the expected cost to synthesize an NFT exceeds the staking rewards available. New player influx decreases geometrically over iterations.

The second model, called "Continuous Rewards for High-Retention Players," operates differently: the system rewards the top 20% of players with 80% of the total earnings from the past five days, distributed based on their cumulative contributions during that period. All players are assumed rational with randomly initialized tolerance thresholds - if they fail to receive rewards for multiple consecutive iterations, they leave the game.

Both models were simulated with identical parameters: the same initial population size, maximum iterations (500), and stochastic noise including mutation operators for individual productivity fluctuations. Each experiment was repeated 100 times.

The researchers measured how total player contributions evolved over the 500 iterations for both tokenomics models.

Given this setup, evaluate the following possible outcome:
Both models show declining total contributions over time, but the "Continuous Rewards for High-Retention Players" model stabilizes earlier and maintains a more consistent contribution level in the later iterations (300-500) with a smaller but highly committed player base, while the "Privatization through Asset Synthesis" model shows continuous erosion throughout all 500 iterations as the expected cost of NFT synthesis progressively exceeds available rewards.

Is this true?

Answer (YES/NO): NO